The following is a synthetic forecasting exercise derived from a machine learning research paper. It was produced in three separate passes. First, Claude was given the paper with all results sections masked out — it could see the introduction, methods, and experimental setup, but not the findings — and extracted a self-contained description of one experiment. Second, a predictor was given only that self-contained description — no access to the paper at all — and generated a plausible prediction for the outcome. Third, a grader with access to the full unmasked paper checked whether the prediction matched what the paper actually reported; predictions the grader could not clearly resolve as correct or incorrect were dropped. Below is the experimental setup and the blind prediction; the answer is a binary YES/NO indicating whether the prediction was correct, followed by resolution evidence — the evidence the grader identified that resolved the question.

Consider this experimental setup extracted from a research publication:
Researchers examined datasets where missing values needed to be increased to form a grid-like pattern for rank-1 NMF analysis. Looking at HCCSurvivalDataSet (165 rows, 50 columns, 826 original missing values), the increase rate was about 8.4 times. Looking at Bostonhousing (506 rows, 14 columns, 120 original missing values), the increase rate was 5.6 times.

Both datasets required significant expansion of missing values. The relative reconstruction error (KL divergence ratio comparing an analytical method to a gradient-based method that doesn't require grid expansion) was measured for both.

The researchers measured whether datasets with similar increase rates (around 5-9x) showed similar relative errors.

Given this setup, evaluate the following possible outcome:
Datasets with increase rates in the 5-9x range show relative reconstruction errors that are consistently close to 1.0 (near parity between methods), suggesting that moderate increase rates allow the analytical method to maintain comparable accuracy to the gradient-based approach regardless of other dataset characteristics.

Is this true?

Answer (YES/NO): NO